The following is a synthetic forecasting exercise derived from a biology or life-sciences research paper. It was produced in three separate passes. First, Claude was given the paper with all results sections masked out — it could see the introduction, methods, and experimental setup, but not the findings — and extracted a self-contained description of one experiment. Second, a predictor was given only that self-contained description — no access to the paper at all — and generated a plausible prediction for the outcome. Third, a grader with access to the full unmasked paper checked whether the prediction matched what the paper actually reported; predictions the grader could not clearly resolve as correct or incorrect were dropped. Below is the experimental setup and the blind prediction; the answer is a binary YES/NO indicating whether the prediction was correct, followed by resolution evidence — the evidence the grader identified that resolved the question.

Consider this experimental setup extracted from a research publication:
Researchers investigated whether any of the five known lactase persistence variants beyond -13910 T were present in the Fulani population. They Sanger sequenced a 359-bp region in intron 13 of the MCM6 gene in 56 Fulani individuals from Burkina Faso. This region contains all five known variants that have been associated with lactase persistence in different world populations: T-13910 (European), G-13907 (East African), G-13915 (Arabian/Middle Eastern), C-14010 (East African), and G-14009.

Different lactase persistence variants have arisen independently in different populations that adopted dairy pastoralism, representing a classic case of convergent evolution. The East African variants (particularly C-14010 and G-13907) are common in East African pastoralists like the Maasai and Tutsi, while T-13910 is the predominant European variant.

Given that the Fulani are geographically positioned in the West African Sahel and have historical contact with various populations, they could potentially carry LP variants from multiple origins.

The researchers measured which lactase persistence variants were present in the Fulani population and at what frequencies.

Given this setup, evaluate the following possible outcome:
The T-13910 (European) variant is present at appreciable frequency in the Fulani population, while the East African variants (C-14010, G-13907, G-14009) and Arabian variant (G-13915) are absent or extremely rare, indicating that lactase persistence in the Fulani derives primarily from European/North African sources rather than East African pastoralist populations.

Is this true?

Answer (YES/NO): YES